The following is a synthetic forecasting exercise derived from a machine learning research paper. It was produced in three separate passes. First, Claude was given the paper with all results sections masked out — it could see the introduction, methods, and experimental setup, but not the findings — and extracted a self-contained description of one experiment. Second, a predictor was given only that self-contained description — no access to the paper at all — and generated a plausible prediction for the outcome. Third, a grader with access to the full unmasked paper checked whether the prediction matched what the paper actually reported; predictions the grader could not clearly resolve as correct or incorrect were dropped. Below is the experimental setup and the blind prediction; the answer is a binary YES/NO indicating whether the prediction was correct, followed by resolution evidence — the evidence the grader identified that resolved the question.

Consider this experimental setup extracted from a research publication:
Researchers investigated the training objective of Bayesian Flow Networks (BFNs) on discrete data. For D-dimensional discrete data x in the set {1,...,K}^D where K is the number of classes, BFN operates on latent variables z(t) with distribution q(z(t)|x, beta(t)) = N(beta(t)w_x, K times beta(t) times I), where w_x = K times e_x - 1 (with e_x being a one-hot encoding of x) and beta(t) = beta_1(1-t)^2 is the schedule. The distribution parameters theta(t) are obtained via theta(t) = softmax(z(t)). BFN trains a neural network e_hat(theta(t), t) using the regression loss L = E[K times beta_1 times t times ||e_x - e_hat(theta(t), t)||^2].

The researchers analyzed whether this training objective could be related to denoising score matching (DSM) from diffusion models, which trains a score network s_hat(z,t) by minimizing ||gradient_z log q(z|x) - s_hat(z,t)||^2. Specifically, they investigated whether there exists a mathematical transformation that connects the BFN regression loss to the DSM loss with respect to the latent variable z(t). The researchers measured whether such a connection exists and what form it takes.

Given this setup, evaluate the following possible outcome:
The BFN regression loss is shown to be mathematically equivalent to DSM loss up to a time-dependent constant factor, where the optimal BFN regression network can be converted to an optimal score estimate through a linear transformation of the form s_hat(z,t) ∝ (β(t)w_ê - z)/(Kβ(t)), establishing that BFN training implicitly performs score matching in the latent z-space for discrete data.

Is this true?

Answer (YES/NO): YES